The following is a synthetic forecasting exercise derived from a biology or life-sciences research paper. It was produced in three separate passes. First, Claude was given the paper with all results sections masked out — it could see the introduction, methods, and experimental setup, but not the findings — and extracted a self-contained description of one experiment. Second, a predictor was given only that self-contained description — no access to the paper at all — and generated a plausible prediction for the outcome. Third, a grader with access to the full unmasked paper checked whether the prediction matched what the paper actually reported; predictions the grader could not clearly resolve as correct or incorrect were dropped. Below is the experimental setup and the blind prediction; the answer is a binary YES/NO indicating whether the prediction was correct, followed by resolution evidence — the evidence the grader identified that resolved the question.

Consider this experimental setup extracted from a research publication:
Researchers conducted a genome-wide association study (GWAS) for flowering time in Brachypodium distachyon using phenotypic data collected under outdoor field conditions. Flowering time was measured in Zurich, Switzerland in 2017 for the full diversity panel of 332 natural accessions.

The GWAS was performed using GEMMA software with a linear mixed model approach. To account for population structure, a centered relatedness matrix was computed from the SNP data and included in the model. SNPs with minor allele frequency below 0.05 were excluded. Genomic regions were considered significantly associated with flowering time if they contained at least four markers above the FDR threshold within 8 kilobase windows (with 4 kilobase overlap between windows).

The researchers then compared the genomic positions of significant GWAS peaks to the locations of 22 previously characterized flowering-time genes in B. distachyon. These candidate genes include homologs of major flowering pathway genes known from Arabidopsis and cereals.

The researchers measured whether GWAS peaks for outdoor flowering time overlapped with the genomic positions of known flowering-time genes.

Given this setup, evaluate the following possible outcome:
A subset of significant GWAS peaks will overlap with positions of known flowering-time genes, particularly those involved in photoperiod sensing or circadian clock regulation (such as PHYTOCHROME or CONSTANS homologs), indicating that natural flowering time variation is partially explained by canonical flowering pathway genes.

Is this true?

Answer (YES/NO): NO